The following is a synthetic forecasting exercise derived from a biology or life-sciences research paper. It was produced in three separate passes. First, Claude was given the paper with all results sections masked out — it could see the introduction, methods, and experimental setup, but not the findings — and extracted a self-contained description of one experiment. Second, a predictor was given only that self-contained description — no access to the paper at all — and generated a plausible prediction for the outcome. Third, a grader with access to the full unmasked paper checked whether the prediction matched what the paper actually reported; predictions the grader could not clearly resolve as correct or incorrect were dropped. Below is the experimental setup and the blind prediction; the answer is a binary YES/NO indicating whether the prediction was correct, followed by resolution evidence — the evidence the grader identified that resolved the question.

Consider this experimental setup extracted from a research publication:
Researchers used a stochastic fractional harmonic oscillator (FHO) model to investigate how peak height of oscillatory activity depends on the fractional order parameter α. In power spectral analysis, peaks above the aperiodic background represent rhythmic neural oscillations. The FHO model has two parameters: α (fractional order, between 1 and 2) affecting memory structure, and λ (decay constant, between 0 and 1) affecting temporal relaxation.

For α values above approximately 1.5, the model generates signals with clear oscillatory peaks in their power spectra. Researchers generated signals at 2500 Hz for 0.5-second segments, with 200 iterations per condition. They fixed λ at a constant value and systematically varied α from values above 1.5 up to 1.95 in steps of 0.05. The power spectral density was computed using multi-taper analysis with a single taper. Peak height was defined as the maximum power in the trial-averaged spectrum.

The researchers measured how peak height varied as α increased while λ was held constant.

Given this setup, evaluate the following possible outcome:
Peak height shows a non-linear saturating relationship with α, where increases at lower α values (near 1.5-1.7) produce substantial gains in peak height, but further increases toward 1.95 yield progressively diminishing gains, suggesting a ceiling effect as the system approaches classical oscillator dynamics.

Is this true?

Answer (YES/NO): NO